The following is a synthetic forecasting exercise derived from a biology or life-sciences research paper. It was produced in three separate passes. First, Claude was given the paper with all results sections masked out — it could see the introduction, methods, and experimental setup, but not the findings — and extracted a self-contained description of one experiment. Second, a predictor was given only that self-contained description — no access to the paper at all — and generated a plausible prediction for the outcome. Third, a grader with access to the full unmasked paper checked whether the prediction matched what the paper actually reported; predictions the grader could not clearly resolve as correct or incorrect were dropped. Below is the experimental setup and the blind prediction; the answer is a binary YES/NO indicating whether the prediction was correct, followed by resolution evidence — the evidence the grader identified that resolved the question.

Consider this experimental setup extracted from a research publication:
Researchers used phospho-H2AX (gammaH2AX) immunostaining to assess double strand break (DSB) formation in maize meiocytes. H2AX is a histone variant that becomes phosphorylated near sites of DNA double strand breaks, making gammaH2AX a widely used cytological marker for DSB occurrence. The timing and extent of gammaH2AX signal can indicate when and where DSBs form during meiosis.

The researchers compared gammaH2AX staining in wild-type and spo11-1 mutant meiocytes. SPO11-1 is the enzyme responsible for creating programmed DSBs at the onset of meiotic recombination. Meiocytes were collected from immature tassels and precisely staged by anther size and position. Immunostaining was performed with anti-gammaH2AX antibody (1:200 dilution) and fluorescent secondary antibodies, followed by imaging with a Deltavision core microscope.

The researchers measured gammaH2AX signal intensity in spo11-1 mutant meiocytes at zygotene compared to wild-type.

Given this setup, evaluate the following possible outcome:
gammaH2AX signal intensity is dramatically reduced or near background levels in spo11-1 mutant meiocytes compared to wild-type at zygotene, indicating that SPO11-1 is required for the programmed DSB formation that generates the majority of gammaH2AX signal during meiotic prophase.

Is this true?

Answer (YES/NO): YES